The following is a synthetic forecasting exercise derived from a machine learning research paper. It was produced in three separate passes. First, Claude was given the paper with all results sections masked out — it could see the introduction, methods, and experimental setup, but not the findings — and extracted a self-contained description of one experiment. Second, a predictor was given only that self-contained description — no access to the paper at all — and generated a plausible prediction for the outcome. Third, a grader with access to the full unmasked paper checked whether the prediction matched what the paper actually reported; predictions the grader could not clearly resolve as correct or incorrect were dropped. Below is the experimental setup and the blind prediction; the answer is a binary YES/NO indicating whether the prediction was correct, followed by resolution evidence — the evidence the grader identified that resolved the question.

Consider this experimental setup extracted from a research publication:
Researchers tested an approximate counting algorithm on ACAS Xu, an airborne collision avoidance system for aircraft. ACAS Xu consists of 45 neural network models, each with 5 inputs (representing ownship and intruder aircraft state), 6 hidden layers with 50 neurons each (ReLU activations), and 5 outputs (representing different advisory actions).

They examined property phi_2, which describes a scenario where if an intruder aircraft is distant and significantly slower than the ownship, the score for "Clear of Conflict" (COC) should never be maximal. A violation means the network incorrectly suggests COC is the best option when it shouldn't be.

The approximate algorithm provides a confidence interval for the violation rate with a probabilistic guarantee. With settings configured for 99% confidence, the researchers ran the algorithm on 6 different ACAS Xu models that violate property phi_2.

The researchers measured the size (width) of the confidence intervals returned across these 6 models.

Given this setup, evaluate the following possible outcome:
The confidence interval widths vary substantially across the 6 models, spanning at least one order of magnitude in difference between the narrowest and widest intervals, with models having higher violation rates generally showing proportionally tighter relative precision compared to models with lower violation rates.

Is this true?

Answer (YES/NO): NO